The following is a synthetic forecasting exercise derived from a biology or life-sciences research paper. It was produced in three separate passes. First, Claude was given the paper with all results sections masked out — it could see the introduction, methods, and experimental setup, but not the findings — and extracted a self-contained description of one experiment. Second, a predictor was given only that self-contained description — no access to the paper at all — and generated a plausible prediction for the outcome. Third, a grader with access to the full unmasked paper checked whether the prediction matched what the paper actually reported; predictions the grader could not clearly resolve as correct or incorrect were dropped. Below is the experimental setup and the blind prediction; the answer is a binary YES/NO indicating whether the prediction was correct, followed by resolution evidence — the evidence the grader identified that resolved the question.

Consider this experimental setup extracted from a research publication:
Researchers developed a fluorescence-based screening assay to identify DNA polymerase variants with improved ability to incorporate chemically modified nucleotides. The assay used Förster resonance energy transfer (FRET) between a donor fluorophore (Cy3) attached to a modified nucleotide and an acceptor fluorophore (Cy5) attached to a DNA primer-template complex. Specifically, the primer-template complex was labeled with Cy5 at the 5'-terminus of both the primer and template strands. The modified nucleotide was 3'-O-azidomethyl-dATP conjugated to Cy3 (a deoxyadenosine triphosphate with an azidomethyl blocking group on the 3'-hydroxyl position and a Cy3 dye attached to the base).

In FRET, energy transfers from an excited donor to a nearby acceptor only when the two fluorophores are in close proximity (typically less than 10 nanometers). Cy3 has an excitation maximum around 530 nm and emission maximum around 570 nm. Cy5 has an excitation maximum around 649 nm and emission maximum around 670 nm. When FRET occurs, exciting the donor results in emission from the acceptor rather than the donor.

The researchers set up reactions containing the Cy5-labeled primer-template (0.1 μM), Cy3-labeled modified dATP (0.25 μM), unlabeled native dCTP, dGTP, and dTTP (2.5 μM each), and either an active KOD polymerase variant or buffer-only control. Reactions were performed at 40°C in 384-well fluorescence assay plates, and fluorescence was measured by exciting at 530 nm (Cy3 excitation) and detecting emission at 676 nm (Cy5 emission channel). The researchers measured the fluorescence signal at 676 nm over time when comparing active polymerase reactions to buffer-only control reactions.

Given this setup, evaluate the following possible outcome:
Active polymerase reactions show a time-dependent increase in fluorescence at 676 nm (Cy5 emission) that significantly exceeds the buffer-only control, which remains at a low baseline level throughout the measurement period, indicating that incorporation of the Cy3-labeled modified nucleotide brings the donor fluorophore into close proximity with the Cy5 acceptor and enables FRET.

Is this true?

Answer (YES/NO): YES